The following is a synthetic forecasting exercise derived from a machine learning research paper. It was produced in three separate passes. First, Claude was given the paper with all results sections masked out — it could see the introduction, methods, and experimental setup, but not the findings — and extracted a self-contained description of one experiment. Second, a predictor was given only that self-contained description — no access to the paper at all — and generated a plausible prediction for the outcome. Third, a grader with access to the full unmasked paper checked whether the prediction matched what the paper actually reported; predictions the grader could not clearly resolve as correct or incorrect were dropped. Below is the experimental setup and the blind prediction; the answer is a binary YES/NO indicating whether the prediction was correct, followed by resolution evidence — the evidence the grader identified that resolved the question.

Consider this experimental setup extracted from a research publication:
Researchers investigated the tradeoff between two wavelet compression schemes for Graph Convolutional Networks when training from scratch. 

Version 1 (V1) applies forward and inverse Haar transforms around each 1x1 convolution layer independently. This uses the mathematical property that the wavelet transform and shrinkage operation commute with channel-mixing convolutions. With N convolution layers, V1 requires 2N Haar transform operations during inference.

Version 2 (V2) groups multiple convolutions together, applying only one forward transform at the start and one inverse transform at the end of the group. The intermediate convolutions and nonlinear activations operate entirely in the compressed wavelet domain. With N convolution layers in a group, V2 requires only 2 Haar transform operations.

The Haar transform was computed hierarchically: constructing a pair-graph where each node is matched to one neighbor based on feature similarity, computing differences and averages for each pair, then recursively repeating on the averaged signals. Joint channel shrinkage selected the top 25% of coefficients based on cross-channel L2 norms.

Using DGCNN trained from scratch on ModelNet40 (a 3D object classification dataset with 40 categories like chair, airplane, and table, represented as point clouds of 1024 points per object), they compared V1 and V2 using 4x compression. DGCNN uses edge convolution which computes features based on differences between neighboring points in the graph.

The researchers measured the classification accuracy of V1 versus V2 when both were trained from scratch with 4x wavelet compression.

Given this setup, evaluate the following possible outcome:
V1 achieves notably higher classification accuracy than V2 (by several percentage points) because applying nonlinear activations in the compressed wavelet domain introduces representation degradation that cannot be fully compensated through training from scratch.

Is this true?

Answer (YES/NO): NO